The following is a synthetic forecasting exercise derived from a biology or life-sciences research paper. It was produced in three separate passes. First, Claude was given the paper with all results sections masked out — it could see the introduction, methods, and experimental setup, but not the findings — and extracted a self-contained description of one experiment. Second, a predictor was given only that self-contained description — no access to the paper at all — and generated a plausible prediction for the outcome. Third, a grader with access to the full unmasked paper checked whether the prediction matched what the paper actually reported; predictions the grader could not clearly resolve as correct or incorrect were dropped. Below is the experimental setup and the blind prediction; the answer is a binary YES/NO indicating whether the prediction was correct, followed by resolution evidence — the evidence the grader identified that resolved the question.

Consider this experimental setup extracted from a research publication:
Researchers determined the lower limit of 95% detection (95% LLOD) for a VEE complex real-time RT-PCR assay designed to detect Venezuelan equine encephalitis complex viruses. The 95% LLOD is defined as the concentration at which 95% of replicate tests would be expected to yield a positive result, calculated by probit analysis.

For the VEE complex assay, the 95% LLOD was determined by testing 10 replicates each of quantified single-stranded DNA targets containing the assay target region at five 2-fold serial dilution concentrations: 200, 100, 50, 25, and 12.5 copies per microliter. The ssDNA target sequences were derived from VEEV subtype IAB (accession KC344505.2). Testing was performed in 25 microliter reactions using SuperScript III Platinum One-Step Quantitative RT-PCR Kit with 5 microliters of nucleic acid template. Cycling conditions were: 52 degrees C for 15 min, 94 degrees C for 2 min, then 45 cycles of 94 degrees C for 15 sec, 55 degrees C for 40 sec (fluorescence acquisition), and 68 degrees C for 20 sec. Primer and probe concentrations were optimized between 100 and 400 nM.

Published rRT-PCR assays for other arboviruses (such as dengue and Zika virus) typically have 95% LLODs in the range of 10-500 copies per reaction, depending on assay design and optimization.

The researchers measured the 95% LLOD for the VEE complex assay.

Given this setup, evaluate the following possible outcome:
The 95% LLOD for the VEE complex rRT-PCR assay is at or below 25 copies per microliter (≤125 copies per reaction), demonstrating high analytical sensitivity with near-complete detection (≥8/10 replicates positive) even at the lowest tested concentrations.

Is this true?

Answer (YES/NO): NO